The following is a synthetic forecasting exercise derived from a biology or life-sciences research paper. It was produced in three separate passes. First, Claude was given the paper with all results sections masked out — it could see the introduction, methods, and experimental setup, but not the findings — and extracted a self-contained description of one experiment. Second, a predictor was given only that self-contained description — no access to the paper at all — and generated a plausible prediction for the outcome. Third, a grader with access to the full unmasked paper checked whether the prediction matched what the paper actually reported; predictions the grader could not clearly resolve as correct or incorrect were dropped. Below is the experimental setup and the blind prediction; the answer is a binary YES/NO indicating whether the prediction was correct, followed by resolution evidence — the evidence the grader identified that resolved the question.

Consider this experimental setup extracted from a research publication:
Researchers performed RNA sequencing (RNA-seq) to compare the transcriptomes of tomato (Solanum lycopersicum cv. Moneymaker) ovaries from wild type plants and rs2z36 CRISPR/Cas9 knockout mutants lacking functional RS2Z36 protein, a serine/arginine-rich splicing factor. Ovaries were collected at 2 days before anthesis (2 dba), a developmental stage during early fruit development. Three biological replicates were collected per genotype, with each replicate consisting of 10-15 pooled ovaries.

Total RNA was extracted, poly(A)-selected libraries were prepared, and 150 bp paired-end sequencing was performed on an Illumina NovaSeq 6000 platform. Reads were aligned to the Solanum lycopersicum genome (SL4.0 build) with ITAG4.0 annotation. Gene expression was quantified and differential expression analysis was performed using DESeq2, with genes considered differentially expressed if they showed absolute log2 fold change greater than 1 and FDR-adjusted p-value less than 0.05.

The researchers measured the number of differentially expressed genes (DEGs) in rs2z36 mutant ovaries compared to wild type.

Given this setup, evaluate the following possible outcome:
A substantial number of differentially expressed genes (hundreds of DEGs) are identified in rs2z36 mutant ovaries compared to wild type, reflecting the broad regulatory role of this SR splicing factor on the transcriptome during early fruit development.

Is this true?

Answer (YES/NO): NO